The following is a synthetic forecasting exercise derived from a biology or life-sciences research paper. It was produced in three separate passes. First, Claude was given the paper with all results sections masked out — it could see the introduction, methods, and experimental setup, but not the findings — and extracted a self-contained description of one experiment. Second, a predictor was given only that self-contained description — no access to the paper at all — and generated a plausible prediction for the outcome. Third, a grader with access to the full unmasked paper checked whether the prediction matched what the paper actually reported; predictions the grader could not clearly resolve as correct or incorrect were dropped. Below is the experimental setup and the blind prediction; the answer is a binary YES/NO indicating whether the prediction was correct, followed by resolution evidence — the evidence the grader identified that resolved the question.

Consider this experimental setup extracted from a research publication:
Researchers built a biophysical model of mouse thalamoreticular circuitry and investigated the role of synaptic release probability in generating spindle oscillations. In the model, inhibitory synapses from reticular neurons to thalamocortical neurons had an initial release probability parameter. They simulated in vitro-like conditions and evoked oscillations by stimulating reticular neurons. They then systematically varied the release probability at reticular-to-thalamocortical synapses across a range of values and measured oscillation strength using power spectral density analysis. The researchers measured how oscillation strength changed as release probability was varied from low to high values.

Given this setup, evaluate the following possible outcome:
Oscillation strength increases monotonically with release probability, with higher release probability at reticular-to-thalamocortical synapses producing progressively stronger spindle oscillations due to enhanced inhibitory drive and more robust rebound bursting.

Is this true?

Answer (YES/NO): YES